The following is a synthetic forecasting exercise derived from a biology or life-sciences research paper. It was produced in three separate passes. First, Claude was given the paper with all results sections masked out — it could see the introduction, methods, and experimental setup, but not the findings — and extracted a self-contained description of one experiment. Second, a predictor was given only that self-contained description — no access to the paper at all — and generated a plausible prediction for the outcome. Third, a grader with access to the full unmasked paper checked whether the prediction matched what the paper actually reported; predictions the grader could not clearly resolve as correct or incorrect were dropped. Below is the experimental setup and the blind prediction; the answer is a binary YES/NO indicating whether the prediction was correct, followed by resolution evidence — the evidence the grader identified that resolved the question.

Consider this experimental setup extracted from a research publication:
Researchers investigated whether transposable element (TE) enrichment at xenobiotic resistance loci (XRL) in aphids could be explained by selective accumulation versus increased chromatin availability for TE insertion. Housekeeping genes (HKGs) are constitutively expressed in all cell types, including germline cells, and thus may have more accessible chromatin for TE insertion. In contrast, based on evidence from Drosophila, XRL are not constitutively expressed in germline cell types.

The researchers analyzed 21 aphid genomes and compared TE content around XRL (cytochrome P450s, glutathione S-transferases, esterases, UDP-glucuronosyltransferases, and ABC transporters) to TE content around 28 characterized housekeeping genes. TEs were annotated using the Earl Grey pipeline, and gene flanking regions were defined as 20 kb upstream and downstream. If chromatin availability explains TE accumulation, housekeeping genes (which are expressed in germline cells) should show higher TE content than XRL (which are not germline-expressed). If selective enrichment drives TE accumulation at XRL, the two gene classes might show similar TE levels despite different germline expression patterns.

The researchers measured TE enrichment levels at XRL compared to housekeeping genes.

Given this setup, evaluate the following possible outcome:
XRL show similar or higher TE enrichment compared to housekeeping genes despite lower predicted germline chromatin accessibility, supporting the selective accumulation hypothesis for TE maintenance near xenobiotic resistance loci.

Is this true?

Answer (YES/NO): YES